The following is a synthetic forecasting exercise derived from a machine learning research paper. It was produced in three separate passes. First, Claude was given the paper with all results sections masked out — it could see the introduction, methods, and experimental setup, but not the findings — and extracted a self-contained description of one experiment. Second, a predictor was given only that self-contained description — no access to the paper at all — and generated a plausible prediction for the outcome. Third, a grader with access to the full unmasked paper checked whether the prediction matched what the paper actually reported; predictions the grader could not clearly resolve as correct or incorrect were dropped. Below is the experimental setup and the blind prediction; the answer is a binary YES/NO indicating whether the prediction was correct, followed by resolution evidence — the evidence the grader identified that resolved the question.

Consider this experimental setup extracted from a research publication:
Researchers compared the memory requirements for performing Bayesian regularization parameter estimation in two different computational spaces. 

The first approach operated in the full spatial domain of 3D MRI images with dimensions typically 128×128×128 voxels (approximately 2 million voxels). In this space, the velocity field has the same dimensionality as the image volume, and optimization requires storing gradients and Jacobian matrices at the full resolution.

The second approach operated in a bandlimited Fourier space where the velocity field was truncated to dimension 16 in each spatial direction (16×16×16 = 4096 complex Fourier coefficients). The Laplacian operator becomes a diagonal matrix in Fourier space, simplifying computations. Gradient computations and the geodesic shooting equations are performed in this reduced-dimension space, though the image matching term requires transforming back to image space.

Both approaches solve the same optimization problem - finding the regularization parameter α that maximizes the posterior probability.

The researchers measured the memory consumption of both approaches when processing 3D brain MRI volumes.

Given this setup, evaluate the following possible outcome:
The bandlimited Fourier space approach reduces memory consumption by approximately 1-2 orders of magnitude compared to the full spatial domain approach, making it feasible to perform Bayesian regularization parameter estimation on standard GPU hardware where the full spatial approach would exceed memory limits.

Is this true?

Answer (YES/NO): NO